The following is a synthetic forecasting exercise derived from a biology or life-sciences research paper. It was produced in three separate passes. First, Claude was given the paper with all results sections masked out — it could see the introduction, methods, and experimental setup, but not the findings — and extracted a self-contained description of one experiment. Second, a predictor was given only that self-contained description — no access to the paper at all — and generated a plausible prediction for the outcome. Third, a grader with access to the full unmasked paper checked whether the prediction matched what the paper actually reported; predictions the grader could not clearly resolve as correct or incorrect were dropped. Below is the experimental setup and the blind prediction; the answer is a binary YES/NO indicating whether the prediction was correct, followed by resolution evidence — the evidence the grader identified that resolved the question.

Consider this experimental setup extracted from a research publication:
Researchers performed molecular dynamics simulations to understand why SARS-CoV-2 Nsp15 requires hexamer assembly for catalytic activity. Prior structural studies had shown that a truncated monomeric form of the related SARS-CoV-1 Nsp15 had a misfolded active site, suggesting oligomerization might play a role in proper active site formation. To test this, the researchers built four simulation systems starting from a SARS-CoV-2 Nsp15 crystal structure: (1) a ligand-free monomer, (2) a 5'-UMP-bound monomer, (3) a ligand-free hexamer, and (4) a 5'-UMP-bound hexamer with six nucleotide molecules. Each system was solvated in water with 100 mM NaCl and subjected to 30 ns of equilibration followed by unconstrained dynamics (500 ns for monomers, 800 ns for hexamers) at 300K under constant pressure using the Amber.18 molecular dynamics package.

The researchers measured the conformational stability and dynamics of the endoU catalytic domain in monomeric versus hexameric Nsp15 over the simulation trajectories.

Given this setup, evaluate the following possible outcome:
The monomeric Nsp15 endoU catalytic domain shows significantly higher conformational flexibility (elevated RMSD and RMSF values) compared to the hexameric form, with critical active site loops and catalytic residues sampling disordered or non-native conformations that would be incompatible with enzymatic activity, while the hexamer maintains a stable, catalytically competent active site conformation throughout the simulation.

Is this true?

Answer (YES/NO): NO